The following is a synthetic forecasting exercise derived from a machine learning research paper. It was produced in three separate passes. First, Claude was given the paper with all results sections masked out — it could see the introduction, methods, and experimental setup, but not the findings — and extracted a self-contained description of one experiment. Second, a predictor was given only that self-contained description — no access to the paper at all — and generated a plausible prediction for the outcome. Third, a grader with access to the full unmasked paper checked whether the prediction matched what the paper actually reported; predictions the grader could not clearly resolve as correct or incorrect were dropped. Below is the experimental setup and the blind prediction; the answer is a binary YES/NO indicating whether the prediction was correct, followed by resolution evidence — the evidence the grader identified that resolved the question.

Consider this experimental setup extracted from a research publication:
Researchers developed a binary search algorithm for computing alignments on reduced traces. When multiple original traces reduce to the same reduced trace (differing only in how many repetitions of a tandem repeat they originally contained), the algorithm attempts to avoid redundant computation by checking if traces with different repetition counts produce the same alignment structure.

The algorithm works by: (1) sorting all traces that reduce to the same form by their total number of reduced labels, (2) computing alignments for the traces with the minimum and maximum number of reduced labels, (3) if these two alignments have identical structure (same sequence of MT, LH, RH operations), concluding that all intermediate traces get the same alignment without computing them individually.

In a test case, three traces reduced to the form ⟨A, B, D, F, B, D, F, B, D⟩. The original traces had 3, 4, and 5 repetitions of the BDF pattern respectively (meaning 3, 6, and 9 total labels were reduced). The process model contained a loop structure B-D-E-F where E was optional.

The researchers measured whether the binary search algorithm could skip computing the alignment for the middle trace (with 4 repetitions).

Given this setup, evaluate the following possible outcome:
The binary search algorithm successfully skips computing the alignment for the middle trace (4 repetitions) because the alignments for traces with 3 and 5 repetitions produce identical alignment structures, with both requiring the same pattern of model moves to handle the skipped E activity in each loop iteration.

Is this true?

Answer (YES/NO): YES